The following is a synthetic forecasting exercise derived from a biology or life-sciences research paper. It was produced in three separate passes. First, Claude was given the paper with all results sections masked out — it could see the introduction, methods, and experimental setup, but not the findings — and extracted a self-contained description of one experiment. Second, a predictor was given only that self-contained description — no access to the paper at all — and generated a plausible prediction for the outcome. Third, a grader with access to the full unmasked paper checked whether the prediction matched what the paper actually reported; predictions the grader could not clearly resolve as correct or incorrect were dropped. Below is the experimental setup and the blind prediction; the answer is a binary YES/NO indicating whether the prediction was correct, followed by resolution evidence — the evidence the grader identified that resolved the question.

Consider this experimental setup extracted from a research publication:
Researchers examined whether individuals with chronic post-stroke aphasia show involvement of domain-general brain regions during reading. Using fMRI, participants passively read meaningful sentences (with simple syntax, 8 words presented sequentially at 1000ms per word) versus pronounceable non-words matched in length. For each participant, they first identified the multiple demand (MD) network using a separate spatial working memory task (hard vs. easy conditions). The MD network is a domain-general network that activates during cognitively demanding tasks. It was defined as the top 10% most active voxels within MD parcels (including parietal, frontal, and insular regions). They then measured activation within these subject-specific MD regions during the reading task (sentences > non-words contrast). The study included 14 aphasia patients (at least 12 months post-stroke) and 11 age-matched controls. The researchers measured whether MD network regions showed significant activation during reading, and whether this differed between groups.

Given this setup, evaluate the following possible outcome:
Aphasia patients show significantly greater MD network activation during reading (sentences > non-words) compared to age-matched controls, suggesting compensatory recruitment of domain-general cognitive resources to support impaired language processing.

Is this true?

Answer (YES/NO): NO